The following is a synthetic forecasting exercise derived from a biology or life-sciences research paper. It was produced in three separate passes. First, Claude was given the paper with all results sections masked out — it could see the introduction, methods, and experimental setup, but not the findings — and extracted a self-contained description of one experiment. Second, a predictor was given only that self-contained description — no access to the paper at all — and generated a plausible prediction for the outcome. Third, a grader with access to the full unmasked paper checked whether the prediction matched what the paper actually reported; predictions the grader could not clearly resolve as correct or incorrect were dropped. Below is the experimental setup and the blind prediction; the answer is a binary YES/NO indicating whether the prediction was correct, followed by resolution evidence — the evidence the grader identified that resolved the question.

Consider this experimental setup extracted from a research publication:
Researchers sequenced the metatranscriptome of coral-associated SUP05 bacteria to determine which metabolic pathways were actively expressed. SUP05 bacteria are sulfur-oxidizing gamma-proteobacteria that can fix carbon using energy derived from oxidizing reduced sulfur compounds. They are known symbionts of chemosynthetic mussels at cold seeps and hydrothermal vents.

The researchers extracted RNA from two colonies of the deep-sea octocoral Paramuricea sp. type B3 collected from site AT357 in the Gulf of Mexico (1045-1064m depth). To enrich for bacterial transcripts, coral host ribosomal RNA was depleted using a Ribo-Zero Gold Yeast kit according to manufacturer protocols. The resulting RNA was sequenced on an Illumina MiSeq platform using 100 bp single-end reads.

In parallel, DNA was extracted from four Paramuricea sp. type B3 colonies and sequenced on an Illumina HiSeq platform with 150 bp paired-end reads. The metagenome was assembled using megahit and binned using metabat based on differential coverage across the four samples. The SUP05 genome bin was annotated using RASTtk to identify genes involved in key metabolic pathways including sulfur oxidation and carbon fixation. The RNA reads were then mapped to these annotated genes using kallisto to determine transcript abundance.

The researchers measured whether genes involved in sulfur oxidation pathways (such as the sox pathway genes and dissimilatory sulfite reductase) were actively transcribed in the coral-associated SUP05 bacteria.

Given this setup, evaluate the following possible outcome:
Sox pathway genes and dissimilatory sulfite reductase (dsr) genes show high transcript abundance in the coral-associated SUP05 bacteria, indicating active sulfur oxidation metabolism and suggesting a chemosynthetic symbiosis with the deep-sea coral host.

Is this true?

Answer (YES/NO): NO